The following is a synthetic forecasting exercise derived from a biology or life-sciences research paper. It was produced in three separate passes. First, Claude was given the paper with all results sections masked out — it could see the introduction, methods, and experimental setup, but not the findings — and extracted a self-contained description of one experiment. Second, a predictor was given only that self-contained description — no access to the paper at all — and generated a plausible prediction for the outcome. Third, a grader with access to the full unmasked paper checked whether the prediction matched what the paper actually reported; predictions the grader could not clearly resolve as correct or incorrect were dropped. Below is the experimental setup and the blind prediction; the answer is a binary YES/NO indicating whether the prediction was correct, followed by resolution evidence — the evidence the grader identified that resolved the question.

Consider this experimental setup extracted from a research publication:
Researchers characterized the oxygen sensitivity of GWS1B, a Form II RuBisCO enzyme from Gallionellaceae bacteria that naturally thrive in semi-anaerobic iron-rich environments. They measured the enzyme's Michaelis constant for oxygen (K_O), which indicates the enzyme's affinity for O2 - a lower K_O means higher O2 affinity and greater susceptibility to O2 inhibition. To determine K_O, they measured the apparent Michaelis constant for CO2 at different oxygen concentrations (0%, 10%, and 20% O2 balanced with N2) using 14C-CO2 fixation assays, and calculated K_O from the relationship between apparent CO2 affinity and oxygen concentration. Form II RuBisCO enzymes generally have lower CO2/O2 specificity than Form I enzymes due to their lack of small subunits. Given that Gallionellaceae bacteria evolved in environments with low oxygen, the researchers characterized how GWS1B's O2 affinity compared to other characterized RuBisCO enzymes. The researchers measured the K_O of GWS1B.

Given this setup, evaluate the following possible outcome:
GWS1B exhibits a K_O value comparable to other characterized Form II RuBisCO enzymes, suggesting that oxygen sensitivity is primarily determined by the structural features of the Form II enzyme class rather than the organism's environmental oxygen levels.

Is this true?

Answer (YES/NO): NO